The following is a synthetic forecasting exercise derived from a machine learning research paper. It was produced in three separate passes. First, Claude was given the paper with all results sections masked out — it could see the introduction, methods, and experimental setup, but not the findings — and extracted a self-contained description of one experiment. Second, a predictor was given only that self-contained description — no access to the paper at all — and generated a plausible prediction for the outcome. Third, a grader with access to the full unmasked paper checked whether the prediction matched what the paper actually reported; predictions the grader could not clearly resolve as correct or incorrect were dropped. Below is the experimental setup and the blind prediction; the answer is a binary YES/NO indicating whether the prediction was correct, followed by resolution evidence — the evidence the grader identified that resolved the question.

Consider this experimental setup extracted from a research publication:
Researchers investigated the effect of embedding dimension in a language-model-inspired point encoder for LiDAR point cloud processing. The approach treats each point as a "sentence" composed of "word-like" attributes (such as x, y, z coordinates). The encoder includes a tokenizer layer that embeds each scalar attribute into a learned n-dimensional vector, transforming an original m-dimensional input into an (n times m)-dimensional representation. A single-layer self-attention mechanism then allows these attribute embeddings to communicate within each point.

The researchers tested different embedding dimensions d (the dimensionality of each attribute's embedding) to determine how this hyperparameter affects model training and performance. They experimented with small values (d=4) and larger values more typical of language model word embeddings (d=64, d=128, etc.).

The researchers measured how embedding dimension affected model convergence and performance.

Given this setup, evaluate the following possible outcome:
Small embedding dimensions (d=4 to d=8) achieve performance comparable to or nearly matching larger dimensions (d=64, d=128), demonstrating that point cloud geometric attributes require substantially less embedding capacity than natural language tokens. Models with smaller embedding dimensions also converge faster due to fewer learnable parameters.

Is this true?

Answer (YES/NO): NO